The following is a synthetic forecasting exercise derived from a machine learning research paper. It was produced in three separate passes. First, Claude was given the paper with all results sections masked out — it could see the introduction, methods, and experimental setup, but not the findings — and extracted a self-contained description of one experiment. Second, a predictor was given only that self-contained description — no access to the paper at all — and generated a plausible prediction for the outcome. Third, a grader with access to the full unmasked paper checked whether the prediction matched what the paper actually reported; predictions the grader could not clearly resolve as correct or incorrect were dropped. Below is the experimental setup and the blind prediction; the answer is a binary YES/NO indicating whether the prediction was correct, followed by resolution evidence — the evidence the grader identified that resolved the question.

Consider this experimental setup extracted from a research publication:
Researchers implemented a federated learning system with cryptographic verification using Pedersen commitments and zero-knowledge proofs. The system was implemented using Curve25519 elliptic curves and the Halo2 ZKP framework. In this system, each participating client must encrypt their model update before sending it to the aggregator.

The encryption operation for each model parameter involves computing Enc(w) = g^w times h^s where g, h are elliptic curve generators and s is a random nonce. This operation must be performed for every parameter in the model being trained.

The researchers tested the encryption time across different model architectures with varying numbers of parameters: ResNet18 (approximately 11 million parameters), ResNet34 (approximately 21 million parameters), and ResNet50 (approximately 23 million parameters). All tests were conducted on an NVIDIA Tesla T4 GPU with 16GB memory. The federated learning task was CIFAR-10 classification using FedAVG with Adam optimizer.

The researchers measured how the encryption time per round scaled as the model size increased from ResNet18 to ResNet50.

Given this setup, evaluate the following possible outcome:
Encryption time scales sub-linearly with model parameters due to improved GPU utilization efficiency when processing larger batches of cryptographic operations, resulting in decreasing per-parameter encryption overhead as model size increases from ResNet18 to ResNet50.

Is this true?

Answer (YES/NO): NO